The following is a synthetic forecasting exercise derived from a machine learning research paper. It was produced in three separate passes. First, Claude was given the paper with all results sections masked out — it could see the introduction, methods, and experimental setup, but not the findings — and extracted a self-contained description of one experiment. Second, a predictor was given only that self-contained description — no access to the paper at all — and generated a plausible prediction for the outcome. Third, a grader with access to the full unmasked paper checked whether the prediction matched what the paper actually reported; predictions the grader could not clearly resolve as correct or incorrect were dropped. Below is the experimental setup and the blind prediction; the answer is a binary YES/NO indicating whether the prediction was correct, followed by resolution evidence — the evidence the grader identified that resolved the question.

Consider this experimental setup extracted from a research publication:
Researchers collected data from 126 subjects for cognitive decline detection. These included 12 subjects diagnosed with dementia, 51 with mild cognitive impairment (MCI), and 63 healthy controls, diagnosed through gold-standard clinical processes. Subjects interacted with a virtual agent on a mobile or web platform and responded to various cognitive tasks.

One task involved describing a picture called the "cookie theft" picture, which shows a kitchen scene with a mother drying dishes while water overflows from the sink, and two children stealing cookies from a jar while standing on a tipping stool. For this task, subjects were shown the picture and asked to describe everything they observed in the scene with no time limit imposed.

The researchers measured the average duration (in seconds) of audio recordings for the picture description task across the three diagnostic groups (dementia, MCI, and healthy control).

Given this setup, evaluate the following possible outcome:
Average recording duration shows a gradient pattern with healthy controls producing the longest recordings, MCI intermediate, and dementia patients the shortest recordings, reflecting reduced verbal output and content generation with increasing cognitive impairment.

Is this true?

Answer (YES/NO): NO